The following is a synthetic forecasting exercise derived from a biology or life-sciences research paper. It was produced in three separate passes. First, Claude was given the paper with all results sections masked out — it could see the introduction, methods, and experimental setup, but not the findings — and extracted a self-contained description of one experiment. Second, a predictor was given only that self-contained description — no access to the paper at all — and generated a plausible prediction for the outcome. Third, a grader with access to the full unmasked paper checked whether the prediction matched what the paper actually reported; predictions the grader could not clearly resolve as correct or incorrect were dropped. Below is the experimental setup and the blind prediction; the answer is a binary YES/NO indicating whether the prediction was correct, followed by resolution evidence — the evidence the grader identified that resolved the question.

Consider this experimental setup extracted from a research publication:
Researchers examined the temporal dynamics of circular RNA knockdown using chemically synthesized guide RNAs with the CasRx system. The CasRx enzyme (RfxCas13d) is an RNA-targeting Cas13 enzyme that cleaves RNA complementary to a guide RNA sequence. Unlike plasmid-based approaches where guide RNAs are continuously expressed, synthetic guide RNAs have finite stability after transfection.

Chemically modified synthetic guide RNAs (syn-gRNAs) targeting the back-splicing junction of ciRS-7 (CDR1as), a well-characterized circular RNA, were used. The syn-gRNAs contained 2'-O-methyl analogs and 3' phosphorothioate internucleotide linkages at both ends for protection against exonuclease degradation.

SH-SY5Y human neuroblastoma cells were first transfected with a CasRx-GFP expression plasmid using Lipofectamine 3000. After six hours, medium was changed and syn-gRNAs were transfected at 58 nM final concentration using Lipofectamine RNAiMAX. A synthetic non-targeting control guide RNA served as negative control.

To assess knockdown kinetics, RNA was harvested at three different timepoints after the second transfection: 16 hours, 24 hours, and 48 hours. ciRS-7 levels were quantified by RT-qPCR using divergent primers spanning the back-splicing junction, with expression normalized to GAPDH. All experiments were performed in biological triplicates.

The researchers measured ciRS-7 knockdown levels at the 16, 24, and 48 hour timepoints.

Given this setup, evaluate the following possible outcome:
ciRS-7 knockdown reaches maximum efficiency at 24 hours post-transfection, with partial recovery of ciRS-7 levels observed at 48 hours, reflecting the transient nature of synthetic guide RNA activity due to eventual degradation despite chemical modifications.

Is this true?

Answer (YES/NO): NO